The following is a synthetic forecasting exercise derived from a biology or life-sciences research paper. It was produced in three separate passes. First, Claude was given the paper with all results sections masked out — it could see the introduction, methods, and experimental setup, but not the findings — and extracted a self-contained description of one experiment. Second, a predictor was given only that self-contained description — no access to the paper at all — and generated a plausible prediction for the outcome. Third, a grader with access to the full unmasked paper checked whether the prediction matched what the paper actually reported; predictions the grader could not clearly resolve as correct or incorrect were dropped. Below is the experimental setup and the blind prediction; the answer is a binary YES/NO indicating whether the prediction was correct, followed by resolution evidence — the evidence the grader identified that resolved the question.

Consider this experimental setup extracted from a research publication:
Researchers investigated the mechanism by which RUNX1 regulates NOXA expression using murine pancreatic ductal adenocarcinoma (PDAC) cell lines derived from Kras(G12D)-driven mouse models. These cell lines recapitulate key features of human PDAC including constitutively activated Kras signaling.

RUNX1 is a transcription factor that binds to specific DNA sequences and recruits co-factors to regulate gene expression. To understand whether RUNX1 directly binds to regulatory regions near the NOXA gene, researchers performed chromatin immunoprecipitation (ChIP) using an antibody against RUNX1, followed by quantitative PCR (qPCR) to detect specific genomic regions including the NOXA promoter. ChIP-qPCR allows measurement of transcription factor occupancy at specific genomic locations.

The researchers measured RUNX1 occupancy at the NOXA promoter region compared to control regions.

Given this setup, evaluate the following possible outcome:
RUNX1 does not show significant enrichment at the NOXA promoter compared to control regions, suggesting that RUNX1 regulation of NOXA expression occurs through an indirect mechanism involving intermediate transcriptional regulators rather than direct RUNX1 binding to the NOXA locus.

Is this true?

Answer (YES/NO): YES